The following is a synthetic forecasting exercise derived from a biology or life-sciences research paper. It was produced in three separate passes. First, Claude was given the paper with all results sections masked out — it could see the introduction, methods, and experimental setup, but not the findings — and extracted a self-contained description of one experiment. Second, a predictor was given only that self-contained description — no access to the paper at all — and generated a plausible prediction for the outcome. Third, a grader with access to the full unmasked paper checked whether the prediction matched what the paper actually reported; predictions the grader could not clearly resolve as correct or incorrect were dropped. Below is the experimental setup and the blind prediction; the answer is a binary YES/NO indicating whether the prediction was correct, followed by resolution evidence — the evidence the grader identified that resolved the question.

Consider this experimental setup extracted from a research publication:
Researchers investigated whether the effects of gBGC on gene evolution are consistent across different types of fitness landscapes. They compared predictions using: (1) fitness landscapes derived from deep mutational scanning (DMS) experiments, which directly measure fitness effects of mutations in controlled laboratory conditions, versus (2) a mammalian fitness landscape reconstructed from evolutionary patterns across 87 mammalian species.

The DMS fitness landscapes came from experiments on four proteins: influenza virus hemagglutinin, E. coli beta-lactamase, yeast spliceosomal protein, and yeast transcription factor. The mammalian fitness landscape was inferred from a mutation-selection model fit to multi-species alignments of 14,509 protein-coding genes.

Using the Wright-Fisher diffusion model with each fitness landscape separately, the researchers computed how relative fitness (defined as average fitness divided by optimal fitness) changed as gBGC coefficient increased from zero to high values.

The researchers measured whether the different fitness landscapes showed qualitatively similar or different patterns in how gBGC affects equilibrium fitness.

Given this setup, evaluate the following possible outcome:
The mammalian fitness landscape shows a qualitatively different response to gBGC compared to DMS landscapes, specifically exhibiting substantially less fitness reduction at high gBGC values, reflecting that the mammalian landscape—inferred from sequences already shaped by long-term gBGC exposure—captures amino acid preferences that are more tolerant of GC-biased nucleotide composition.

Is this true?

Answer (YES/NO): NO